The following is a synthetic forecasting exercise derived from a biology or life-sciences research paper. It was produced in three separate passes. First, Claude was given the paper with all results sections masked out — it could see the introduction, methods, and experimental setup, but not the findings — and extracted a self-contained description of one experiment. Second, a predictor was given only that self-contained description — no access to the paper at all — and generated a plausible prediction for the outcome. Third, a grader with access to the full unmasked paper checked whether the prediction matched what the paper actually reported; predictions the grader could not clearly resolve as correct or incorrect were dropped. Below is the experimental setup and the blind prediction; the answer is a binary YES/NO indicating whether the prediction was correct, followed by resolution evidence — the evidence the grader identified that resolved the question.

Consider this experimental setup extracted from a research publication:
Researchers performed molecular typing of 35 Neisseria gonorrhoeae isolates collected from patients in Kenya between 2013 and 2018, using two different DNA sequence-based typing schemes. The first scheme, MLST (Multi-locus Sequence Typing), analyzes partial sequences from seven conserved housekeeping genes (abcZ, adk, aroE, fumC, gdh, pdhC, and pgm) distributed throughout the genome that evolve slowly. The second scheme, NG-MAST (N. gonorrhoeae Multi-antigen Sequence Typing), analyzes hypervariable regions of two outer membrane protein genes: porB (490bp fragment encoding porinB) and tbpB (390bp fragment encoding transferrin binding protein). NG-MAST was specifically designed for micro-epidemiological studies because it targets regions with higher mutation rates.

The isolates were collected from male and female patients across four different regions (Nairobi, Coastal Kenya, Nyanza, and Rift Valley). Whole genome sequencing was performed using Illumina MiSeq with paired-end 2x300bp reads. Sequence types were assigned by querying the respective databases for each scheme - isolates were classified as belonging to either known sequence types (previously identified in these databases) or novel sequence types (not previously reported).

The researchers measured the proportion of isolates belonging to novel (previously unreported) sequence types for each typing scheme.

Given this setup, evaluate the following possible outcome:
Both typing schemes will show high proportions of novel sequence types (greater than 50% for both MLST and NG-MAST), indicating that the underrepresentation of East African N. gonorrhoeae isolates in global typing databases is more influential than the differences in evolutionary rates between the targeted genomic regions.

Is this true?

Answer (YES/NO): NO